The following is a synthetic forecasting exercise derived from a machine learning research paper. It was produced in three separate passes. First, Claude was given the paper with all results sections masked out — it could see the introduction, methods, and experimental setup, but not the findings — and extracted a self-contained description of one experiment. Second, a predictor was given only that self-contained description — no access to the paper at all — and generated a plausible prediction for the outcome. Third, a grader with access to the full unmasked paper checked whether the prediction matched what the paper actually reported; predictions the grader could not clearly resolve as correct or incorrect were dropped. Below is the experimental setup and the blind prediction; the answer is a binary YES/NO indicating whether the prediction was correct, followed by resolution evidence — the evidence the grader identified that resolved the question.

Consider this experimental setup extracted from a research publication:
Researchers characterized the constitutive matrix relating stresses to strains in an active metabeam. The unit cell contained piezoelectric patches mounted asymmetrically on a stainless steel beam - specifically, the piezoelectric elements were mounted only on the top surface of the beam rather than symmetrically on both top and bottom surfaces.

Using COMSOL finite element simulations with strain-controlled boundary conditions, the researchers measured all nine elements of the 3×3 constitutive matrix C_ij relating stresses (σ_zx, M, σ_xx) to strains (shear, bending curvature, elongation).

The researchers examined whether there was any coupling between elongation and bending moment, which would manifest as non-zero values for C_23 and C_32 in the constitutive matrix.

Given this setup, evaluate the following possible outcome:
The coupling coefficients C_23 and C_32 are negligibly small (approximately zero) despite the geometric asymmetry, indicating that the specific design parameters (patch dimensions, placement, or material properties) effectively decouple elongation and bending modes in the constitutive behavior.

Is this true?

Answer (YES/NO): NO